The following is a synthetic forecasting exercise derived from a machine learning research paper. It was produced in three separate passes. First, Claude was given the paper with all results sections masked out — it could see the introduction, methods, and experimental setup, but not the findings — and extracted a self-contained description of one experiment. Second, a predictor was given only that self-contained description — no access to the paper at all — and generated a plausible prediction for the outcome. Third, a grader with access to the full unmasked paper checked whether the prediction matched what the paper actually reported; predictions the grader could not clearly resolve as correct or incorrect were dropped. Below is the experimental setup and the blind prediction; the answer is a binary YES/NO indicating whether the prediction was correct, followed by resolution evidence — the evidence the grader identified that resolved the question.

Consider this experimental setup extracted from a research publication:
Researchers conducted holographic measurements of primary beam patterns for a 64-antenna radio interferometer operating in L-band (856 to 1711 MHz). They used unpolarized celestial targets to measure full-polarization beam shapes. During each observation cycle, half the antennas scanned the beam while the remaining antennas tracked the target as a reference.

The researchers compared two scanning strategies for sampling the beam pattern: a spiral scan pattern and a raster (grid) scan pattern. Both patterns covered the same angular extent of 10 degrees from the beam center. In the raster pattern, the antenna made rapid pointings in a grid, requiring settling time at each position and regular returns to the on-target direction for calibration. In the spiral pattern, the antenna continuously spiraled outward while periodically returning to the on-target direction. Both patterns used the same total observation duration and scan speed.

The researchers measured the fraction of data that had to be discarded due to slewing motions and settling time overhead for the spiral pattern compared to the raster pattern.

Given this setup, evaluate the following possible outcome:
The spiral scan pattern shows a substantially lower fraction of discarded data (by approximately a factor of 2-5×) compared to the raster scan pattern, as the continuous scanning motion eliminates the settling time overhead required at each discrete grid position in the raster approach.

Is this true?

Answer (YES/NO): NO